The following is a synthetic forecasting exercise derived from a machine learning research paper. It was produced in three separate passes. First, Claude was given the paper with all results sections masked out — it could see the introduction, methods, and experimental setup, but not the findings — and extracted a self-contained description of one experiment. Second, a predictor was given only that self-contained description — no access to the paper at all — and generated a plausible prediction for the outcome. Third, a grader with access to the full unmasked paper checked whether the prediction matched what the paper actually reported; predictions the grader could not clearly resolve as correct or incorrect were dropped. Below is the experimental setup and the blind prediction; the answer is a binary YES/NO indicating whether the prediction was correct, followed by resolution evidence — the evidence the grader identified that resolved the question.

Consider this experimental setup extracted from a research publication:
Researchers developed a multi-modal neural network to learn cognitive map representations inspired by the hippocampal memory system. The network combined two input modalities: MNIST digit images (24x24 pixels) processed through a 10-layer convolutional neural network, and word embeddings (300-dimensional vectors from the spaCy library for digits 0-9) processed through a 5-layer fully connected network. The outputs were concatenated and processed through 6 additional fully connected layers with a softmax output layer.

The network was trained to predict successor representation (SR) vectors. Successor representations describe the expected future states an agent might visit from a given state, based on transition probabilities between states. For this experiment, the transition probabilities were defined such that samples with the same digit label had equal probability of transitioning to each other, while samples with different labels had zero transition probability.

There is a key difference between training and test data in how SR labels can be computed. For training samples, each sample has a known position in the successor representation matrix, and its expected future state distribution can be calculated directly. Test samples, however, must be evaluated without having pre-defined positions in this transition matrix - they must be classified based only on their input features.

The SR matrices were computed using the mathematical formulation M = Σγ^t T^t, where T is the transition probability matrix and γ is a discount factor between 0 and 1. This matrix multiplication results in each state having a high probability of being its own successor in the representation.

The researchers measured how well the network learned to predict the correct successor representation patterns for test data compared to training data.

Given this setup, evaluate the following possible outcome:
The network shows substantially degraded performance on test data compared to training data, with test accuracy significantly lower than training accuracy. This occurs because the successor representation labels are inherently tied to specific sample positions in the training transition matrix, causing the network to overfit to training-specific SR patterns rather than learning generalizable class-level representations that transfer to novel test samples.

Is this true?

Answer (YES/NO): YES